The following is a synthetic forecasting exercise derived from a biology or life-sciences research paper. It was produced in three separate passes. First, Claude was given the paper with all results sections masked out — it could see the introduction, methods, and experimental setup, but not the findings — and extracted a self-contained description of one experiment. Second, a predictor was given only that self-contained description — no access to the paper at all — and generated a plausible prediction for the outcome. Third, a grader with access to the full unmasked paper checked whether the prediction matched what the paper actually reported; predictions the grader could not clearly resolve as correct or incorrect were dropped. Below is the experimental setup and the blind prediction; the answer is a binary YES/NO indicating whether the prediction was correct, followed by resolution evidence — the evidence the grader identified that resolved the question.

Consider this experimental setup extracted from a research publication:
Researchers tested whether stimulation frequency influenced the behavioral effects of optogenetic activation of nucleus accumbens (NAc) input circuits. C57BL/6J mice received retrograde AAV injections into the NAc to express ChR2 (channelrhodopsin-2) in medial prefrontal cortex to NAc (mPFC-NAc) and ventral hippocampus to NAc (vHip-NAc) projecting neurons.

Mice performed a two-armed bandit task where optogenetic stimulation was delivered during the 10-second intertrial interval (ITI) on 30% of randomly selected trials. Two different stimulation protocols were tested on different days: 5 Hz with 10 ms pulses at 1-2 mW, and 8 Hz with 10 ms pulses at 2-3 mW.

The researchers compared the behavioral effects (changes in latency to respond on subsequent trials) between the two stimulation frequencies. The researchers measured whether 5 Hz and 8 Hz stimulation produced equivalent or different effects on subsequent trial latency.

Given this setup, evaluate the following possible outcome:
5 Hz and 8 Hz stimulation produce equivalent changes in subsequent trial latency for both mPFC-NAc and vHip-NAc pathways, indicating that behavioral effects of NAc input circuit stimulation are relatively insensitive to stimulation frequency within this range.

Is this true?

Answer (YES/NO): NO